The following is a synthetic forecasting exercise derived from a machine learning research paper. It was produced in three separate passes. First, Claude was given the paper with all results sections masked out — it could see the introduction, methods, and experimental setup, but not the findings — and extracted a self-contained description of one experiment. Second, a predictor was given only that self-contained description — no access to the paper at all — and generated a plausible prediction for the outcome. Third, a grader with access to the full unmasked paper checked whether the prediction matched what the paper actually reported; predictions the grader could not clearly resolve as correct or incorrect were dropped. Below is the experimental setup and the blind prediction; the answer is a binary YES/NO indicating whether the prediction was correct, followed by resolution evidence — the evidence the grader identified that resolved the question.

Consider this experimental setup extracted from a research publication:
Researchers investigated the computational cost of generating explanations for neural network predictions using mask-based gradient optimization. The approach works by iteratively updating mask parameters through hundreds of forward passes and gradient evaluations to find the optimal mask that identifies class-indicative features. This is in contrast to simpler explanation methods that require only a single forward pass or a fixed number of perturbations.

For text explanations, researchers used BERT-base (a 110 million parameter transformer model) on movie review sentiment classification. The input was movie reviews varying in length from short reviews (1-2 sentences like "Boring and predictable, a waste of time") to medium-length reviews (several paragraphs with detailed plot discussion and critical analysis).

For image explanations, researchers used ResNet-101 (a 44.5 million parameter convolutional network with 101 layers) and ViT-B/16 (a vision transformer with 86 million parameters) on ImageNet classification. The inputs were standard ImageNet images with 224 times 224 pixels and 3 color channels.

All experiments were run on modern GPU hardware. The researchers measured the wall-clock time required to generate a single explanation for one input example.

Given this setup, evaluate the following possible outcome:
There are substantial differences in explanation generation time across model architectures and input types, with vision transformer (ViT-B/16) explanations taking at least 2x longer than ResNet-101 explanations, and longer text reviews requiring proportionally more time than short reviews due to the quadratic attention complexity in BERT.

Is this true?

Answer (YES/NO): NO